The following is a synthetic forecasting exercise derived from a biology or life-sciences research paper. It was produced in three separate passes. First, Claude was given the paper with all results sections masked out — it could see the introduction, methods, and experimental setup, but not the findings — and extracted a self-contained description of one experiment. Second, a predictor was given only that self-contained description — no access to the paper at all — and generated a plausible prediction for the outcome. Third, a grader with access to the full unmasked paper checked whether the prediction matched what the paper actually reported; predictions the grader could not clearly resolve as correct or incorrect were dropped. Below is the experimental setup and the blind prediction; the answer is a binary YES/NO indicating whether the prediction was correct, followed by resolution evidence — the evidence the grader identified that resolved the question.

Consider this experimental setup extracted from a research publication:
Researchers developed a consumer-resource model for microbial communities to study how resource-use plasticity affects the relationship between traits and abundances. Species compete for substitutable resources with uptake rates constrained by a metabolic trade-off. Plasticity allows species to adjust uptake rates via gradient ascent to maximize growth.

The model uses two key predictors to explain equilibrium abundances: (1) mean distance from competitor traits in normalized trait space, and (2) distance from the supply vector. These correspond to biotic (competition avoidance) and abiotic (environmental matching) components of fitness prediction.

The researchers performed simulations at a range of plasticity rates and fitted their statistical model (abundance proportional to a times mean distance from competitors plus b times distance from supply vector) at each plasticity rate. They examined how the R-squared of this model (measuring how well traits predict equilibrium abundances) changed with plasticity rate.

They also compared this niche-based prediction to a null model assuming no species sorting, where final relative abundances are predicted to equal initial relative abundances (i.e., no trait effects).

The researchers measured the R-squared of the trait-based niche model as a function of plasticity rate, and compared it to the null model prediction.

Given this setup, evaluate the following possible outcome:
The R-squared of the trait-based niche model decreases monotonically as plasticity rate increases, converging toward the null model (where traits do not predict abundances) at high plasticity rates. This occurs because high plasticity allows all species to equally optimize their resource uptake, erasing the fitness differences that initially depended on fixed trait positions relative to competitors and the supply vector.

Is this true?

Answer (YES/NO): YES